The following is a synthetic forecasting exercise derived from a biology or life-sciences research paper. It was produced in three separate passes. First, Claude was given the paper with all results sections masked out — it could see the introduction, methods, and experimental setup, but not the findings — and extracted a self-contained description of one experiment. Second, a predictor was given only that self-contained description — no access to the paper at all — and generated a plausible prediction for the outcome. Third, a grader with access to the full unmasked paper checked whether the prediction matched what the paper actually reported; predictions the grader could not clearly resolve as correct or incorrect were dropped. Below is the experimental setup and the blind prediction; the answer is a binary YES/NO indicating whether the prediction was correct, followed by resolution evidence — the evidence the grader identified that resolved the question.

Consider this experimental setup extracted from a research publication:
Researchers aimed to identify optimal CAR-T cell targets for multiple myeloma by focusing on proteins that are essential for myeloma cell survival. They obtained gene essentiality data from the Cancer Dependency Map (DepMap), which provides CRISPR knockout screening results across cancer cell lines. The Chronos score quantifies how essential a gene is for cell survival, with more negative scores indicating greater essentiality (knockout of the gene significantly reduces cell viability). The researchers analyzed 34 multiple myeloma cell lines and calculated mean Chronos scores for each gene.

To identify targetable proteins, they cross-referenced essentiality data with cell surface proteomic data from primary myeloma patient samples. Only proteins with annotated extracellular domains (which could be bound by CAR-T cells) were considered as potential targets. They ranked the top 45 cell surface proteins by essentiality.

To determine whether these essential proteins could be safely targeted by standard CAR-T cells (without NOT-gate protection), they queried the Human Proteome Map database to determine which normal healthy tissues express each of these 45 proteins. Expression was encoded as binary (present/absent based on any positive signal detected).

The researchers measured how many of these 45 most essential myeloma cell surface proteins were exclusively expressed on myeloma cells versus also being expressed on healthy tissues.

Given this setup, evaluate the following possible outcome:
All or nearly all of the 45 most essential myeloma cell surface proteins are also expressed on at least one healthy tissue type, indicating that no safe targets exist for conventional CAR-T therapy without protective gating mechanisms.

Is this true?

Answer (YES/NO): YES